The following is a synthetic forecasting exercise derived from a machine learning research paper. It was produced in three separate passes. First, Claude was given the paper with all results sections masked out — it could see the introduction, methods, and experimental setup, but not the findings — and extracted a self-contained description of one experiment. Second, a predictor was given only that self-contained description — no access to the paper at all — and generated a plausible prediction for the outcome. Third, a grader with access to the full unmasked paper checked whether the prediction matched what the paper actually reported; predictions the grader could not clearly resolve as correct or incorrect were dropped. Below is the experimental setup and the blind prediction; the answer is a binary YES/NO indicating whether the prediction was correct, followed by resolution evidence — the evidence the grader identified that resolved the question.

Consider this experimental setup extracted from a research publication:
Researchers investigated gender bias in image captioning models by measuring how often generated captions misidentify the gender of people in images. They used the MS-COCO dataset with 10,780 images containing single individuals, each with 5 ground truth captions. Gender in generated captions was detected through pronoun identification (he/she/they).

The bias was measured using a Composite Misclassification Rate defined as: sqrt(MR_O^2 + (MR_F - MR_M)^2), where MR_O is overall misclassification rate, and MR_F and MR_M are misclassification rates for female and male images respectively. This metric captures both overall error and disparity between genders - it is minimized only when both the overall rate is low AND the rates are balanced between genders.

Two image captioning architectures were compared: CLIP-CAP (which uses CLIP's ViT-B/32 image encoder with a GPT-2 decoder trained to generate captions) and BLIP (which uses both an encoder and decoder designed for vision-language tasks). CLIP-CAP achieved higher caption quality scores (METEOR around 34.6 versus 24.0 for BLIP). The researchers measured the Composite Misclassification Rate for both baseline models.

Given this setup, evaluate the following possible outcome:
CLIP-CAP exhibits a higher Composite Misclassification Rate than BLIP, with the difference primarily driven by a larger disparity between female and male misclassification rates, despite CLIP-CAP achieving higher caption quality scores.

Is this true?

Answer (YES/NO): NO